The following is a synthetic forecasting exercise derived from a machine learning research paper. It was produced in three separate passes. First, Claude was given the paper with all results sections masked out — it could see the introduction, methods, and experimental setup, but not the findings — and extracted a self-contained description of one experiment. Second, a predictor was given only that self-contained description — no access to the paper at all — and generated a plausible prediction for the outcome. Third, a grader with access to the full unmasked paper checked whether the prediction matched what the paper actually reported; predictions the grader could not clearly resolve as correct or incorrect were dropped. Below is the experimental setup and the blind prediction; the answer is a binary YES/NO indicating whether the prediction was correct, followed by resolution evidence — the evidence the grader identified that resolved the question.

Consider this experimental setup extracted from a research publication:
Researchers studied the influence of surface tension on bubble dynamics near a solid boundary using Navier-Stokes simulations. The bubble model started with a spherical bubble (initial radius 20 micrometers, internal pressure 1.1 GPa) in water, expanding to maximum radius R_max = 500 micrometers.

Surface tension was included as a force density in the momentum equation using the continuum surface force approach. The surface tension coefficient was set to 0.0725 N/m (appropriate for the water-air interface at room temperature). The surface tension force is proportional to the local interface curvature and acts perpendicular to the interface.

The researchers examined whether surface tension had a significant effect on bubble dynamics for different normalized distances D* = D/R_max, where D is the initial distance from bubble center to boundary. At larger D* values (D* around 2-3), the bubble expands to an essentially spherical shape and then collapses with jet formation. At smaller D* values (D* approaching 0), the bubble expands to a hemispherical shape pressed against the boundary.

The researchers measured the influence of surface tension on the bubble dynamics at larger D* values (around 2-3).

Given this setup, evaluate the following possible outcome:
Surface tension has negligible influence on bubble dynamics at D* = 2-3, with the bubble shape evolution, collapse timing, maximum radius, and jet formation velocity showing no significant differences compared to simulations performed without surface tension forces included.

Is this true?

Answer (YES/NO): YES